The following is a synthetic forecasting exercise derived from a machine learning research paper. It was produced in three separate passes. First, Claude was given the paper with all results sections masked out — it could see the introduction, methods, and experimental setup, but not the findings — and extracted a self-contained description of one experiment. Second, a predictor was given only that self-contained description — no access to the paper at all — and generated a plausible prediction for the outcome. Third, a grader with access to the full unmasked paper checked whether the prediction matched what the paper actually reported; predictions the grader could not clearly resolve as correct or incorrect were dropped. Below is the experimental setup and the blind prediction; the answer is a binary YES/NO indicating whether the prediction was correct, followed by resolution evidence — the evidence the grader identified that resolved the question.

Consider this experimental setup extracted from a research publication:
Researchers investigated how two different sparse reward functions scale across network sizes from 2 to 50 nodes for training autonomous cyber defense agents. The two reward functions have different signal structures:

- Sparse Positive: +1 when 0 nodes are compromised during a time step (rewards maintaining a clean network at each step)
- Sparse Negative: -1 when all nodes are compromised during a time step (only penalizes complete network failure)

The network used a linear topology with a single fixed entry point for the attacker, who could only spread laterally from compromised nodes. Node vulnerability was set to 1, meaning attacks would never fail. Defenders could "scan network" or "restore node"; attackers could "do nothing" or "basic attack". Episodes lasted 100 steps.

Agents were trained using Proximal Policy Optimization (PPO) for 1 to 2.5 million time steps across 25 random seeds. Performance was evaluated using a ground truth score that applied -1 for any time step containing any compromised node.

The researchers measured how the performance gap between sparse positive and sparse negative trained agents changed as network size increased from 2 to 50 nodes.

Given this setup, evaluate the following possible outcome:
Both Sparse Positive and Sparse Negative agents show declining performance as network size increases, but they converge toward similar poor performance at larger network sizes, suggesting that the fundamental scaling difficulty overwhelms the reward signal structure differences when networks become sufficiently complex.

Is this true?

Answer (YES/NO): NO